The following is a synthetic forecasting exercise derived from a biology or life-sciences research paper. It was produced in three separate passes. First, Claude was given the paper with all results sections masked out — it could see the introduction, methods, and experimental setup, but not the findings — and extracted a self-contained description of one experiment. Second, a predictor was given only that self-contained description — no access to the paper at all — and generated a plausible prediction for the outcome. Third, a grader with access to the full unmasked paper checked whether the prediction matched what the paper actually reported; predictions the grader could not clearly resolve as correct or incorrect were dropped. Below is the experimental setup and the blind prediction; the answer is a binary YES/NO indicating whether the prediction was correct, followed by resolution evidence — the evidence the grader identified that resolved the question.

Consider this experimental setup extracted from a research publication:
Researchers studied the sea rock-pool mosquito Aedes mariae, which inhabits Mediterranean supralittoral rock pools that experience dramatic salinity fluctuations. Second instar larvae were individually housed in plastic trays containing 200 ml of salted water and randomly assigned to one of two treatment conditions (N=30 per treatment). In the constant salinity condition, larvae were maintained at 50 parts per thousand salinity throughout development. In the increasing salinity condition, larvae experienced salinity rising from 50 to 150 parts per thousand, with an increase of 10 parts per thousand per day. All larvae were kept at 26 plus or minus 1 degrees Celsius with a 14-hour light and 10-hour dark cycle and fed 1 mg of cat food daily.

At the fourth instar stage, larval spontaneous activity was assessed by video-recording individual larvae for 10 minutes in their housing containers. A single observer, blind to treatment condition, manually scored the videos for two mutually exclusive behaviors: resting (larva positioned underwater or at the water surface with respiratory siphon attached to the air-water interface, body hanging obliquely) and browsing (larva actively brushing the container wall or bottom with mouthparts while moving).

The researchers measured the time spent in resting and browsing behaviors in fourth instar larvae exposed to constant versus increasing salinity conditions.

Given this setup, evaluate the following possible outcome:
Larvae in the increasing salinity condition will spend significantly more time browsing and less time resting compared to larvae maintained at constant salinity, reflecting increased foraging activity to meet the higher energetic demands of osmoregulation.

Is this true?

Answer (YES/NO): NO